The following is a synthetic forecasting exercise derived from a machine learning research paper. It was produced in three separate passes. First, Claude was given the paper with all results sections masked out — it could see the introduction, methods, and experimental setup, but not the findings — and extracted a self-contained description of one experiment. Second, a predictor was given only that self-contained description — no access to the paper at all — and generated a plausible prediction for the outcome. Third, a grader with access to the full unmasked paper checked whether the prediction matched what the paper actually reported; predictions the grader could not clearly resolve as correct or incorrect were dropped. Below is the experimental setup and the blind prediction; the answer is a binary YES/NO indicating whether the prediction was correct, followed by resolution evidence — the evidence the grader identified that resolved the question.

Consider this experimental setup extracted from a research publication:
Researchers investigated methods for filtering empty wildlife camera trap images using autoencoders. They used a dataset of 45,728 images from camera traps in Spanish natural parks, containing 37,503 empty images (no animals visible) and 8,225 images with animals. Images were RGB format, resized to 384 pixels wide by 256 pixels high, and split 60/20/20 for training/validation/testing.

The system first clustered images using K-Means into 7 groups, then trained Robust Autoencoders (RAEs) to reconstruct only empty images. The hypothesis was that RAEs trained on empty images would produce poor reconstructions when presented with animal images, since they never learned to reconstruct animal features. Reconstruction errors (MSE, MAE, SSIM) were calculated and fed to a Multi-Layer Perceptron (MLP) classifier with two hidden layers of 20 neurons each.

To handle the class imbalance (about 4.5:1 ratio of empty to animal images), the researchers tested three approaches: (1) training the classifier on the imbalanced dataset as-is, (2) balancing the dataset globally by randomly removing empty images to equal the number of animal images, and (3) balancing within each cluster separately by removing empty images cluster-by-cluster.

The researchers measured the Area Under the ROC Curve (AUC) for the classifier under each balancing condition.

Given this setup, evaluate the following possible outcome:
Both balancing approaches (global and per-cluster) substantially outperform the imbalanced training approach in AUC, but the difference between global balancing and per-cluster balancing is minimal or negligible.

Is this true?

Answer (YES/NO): NO